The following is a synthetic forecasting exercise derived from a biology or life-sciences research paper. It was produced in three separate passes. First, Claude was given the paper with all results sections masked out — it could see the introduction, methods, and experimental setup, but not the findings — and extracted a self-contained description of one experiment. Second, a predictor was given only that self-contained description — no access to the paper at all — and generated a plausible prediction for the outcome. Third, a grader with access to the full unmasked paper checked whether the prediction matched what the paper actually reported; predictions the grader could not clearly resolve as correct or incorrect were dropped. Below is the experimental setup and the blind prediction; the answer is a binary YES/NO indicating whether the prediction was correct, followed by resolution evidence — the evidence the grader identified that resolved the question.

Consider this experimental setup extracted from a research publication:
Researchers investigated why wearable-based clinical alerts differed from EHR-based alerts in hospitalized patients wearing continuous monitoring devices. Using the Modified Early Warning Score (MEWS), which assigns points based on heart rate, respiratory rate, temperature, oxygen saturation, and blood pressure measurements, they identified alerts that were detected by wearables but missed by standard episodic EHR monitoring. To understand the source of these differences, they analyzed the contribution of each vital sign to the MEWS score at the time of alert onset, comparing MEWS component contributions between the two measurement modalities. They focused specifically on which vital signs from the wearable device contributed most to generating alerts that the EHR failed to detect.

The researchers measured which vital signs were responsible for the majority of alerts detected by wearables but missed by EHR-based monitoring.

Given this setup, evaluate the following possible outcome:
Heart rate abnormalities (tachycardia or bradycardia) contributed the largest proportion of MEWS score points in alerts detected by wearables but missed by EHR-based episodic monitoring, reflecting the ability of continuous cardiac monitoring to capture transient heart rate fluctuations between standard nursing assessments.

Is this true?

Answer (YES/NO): NO